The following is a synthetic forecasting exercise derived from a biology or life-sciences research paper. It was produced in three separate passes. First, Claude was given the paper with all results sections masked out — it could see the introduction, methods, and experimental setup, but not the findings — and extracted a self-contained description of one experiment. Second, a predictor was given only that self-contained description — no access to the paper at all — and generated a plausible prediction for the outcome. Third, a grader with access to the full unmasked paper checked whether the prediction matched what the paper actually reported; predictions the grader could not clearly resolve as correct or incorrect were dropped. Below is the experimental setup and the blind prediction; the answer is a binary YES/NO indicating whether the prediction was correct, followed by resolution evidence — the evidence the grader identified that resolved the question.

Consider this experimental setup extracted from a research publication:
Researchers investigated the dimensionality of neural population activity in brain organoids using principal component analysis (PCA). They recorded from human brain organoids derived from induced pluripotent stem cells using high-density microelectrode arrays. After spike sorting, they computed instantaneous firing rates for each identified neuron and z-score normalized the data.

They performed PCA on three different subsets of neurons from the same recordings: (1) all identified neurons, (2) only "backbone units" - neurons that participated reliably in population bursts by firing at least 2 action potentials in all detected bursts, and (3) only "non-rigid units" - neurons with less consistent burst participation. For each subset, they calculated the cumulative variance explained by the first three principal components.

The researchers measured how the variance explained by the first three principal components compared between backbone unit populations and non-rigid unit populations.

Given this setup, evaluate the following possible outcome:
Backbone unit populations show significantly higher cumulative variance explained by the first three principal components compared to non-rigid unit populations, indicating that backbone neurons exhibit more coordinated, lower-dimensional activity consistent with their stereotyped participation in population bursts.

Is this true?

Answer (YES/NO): YES